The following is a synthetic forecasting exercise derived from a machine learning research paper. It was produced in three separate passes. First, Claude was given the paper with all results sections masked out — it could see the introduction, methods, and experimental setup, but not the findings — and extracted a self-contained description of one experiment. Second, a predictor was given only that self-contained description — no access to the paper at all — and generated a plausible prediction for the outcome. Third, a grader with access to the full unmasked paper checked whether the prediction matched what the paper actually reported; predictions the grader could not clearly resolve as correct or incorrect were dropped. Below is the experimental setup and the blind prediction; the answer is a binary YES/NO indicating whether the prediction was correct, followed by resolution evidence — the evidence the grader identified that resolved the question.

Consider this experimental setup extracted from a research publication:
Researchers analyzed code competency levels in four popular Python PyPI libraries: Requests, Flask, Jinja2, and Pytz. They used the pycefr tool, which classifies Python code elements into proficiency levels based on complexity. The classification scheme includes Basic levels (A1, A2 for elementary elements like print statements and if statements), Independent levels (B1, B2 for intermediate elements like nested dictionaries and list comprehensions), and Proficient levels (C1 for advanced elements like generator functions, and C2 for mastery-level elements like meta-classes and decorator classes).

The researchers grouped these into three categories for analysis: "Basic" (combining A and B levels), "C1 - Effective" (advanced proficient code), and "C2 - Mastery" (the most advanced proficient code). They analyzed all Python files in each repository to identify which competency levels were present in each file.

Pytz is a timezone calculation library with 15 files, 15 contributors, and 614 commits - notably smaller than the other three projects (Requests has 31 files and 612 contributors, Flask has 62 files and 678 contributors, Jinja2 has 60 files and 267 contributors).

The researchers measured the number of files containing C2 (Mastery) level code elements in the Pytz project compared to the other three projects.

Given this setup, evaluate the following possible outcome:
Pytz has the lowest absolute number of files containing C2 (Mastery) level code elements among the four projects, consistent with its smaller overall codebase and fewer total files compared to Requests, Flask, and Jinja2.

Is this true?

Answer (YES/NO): YES